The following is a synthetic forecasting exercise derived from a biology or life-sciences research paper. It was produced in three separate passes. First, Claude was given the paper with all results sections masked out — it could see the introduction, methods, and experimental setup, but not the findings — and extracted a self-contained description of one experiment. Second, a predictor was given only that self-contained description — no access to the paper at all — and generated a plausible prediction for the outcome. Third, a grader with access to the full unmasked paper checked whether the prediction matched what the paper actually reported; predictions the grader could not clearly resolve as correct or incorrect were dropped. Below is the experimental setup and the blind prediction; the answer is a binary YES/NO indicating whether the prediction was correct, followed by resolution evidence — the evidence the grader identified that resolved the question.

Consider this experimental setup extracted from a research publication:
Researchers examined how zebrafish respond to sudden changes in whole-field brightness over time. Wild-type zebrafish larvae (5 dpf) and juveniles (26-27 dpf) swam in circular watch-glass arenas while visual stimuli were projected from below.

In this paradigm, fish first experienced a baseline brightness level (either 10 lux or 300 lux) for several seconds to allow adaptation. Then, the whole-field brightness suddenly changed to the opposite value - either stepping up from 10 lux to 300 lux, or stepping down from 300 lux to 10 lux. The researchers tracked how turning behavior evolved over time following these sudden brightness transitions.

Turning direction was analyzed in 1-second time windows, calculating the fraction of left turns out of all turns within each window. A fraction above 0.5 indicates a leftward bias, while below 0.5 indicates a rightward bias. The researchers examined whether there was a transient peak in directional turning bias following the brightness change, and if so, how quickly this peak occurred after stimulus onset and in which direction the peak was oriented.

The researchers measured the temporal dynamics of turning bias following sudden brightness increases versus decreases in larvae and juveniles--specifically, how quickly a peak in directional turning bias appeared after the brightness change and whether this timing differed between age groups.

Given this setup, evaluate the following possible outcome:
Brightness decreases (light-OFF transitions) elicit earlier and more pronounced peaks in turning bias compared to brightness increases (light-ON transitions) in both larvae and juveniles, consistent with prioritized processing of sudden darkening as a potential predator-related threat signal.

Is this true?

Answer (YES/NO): NO